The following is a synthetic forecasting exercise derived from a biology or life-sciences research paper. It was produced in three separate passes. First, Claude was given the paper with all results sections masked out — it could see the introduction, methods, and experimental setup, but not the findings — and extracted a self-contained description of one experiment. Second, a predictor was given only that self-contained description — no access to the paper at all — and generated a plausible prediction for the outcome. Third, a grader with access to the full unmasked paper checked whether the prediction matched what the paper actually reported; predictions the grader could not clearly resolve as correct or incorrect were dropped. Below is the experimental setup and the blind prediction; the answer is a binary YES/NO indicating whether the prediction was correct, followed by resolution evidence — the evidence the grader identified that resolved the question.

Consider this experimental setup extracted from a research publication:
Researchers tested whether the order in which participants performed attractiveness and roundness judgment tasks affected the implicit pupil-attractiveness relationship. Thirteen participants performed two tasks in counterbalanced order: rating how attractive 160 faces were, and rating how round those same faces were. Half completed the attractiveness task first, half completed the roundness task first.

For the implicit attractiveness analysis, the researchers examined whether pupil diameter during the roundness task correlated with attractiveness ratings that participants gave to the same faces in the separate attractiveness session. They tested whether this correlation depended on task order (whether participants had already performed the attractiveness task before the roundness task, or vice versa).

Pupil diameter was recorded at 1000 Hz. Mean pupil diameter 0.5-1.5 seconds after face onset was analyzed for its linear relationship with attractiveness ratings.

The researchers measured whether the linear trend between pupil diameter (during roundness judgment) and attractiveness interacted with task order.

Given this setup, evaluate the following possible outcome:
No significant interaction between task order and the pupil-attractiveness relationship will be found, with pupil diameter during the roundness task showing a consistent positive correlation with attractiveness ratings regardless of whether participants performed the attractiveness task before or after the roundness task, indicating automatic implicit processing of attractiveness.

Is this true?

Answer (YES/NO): NO